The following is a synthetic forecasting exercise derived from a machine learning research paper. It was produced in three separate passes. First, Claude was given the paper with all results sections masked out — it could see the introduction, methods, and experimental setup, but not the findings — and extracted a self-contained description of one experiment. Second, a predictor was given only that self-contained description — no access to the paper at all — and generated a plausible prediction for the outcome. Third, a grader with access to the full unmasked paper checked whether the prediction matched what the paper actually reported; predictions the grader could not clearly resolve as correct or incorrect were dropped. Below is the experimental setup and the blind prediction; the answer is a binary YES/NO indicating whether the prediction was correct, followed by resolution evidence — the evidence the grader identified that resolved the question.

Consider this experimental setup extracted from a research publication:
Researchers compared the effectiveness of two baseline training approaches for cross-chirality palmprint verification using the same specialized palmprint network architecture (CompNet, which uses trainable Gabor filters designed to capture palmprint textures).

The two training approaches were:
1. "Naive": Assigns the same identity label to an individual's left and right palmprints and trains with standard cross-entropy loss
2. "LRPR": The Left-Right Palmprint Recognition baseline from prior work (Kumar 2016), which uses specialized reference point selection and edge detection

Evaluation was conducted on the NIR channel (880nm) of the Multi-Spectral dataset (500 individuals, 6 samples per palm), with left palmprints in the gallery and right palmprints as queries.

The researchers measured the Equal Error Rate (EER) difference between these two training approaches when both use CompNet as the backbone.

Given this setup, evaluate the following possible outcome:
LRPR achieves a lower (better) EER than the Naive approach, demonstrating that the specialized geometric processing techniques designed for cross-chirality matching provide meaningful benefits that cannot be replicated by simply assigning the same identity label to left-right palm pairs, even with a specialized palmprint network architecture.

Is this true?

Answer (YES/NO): YES